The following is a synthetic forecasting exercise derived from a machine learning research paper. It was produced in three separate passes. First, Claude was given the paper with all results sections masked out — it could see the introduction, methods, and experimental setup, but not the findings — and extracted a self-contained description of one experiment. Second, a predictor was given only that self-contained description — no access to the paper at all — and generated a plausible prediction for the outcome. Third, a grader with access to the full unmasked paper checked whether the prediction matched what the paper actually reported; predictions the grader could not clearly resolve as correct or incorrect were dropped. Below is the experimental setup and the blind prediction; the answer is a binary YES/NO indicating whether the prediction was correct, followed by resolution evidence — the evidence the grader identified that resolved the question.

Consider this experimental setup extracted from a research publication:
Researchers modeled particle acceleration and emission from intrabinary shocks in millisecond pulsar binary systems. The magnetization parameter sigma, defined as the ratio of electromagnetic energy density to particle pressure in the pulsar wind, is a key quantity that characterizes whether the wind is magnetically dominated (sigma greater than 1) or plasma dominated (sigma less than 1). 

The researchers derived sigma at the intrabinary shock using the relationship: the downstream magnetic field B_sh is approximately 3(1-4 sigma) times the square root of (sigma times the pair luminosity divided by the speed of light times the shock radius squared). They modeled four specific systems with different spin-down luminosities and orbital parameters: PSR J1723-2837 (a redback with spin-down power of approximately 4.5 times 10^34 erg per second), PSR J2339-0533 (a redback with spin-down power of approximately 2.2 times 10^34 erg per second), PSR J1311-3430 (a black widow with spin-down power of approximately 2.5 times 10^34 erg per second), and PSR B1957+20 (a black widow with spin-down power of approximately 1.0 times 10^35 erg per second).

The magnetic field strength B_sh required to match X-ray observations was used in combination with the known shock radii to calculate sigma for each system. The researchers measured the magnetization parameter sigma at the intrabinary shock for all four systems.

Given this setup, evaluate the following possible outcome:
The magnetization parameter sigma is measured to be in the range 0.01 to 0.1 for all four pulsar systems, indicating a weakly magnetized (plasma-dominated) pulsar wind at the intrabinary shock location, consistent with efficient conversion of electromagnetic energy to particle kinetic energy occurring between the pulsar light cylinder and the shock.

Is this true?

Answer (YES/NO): NO